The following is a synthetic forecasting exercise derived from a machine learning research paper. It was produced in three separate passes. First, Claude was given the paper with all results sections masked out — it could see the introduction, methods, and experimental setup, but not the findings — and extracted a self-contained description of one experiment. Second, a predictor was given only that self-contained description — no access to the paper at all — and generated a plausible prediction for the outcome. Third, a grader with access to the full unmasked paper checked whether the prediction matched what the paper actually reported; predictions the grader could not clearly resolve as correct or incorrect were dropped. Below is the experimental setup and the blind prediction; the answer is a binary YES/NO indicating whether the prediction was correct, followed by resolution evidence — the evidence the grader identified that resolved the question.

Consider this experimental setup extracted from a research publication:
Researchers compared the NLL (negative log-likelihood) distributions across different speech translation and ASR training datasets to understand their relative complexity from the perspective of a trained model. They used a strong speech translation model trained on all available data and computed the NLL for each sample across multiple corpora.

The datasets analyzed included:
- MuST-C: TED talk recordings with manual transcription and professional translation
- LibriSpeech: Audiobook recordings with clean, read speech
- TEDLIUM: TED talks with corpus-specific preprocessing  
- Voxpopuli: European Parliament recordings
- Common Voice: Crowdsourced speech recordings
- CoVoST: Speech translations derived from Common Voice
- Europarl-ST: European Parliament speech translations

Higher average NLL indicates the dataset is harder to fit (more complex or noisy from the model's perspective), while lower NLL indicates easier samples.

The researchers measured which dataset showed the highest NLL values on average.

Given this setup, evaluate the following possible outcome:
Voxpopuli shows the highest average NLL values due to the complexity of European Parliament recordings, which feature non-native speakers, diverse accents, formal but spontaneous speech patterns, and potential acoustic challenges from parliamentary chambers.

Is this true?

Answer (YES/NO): NO